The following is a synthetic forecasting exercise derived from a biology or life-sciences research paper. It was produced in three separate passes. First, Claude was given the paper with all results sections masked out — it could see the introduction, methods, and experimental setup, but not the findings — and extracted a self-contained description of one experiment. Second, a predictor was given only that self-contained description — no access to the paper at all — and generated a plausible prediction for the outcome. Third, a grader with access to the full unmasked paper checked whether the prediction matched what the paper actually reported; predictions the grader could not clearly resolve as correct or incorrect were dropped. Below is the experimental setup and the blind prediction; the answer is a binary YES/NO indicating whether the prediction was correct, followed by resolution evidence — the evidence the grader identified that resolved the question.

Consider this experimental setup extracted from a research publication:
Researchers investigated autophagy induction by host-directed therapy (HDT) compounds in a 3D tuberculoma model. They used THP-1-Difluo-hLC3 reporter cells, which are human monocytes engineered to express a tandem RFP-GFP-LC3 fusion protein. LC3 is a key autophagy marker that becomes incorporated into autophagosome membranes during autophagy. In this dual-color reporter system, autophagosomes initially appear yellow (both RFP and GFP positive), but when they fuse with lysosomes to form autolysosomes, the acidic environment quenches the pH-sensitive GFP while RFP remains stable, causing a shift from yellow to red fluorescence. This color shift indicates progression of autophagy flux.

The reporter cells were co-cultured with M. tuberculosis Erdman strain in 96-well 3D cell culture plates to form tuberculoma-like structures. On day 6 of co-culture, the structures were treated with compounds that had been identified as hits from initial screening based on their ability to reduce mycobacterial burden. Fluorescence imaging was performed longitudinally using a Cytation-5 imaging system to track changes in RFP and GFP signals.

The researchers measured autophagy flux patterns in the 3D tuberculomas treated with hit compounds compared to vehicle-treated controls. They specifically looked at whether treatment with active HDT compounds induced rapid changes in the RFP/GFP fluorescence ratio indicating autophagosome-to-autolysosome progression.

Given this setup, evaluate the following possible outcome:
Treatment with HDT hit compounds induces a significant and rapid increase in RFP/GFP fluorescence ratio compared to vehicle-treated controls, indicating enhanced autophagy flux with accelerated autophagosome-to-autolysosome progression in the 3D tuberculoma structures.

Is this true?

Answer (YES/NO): YES